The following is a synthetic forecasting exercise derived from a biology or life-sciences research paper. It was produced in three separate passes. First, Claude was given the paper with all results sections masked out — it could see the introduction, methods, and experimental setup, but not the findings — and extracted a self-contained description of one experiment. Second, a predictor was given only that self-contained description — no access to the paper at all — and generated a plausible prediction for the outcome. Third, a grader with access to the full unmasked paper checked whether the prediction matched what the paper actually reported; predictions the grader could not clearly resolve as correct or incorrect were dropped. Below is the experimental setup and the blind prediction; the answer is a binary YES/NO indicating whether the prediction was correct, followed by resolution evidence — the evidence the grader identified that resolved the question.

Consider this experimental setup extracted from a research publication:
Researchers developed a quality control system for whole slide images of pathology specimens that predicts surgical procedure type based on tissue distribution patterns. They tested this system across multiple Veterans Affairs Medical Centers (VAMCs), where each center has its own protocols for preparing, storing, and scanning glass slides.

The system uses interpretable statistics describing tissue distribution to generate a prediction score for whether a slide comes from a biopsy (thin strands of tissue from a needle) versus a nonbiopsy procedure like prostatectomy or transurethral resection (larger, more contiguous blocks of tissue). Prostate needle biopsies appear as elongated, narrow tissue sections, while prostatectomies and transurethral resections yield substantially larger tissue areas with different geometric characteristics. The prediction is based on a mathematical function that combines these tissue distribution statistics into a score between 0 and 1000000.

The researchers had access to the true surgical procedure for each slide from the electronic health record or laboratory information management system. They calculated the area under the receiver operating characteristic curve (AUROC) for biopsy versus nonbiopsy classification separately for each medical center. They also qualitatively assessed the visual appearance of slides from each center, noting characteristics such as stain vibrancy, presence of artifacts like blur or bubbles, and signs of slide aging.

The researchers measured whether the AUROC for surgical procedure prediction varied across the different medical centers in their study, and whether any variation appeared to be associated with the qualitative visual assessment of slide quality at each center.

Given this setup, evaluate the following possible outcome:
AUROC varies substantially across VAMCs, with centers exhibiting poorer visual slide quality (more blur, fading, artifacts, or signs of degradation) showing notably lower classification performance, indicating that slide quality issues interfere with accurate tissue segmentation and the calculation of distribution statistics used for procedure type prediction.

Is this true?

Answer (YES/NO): YES